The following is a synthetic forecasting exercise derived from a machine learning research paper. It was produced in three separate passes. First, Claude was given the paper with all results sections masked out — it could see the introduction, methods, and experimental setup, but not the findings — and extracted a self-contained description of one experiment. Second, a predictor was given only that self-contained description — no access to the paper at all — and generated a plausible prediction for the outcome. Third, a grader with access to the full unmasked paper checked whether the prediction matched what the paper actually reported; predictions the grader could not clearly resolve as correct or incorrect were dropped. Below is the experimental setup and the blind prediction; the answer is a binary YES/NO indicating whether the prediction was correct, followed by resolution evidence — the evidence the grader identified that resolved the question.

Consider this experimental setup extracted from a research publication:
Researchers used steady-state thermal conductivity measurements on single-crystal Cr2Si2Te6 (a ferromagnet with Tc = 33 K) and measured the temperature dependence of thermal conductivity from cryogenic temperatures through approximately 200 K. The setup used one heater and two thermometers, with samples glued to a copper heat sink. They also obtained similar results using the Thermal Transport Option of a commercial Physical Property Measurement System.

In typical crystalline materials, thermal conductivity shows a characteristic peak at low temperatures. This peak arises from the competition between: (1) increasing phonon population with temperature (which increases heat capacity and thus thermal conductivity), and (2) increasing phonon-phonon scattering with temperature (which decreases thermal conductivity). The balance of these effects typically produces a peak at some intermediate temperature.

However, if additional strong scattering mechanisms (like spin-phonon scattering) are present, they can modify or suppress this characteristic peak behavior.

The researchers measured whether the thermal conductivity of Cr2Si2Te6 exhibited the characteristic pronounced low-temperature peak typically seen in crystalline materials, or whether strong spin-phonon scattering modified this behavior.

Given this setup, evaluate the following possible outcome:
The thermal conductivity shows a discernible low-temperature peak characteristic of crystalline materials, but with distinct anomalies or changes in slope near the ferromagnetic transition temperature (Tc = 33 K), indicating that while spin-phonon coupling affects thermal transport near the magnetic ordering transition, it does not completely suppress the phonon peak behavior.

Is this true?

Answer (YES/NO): YES